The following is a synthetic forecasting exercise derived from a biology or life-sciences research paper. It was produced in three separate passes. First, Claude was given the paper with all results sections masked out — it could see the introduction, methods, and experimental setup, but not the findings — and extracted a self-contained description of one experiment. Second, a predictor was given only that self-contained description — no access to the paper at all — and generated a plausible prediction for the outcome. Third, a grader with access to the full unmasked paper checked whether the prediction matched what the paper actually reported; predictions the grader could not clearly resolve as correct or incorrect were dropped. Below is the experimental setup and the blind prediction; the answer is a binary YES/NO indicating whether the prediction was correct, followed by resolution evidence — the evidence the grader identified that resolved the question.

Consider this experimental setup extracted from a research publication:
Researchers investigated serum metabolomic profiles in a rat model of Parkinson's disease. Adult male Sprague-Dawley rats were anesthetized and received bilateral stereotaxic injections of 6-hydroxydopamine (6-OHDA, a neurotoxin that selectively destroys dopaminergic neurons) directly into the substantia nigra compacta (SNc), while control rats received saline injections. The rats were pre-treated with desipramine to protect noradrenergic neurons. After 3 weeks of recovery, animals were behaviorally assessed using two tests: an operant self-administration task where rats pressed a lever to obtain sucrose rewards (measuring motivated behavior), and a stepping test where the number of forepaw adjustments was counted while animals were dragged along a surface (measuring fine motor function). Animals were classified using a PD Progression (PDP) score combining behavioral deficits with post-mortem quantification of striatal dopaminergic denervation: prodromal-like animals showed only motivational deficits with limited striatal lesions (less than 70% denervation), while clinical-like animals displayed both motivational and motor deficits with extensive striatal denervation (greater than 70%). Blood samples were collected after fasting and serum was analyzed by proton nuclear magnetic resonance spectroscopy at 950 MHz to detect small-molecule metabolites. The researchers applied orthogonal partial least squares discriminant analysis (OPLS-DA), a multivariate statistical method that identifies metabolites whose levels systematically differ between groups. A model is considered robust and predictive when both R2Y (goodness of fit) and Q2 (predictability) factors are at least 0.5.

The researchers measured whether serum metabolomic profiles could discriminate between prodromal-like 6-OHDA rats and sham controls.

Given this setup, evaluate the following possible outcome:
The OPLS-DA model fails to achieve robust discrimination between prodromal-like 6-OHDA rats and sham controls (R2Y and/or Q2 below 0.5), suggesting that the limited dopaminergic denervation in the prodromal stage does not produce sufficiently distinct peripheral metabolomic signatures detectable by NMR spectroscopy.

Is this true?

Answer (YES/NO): NO